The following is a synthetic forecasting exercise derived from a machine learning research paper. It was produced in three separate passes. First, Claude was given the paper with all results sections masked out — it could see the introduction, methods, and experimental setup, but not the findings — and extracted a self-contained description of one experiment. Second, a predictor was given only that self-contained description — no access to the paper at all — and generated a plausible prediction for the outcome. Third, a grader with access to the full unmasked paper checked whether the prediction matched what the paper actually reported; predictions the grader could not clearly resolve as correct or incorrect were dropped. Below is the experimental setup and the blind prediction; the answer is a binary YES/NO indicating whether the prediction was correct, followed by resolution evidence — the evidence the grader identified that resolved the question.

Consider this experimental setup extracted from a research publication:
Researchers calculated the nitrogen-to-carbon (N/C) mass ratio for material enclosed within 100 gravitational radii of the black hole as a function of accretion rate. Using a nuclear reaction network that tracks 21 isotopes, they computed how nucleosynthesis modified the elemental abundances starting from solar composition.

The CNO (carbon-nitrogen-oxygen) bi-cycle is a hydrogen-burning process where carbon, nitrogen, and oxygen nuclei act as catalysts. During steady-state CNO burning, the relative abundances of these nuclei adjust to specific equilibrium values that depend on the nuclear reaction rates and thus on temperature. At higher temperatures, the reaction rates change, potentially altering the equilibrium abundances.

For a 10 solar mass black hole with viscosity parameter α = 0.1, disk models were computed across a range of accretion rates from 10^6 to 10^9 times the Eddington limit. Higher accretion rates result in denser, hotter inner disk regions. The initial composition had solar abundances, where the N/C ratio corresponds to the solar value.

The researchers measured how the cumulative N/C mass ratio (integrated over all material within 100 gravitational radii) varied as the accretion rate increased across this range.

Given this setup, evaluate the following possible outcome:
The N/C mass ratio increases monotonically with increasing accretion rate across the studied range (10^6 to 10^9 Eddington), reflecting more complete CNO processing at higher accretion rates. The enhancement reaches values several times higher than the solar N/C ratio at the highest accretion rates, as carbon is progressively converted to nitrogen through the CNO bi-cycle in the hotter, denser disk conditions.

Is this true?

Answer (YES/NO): NO